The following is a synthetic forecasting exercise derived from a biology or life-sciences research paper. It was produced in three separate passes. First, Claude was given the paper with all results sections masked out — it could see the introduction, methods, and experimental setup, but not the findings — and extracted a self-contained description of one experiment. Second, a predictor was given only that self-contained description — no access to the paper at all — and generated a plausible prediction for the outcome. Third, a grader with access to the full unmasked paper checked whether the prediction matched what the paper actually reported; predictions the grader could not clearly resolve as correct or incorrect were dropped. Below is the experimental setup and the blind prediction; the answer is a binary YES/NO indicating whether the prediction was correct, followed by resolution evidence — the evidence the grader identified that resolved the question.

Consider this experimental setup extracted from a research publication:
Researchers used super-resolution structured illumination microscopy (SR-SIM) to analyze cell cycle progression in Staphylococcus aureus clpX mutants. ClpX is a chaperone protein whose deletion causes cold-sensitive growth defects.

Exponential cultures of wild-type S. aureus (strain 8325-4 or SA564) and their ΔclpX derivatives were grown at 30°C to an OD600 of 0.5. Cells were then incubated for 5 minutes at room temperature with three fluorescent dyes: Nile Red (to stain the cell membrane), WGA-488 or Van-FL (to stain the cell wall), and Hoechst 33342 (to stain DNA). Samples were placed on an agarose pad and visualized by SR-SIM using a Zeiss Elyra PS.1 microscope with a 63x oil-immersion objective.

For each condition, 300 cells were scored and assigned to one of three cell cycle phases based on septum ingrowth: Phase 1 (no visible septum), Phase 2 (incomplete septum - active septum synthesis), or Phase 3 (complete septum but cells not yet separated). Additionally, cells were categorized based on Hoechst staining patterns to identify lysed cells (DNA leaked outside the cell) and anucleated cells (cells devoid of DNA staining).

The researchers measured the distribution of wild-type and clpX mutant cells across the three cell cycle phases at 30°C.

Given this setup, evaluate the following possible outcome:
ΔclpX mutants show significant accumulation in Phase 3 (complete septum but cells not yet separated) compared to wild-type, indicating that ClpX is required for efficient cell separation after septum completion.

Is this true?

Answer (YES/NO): NO